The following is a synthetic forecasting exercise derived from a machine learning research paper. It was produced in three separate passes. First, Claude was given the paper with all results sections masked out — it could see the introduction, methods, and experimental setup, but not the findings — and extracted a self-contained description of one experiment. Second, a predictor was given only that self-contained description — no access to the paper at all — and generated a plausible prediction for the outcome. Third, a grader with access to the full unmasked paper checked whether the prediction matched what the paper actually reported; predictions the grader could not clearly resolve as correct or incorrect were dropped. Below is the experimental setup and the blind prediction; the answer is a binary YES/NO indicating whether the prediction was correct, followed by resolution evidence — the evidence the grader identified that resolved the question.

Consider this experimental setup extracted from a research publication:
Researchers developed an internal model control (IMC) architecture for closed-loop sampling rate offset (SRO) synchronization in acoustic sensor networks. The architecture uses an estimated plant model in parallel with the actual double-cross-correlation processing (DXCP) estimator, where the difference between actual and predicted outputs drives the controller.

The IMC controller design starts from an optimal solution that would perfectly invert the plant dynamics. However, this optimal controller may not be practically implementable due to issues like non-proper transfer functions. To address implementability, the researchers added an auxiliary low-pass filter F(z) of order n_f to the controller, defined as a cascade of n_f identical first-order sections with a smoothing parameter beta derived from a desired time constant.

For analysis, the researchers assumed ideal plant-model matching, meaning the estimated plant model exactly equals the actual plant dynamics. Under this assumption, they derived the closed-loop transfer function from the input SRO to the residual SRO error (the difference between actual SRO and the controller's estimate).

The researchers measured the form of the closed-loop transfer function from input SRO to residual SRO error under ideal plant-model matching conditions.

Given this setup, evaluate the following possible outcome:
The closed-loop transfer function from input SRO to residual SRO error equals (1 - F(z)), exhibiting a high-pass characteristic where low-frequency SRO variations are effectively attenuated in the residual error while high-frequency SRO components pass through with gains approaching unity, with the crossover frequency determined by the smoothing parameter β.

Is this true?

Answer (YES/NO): YES